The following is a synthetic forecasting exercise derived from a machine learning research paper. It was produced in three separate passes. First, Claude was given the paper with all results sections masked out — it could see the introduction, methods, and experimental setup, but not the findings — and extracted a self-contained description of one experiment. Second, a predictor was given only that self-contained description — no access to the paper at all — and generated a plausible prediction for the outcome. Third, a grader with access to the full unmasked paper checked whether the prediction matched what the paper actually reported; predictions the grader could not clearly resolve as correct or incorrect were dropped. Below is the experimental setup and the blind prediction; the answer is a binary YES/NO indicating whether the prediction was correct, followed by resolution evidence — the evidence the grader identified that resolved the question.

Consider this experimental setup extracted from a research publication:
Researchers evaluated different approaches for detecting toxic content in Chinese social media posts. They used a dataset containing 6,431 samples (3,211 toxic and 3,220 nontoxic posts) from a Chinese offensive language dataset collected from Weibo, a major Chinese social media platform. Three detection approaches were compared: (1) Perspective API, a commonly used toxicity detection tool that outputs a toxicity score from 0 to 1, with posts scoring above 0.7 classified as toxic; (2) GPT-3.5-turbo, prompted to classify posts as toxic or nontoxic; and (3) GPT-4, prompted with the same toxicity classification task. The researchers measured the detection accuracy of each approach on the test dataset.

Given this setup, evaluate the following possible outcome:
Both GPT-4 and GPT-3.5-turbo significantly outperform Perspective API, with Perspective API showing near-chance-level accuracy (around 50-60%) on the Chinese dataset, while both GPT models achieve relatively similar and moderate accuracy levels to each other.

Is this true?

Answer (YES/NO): YES